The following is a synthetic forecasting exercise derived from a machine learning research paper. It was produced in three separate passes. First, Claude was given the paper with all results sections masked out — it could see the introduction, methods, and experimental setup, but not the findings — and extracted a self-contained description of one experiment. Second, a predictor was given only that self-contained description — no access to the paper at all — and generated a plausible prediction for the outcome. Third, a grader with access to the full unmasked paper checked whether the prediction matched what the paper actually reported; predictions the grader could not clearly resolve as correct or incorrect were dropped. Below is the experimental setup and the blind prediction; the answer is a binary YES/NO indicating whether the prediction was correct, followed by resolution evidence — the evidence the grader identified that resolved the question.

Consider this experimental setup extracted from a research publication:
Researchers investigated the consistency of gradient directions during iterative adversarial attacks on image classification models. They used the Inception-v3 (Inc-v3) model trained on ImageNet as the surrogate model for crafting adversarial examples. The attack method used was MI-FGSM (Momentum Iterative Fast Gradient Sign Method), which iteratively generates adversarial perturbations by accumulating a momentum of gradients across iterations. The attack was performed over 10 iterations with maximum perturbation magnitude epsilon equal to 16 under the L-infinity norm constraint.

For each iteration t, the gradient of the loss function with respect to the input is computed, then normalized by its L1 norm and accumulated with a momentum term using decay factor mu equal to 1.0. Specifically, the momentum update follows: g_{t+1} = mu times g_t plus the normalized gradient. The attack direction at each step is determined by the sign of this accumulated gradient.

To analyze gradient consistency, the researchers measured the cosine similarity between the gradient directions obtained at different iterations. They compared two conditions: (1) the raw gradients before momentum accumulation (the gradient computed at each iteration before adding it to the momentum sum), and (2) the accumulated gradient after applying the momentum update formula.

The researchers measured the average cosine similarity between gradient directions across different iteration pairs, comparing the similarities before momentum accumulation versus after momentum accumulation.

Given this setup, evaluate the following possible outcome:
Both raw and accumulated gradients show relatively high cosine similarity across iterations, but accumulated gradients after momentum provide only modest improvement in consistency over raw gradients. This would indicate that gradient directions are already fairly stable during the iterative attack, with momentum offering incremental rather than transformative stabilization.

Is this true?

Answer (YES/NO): NO